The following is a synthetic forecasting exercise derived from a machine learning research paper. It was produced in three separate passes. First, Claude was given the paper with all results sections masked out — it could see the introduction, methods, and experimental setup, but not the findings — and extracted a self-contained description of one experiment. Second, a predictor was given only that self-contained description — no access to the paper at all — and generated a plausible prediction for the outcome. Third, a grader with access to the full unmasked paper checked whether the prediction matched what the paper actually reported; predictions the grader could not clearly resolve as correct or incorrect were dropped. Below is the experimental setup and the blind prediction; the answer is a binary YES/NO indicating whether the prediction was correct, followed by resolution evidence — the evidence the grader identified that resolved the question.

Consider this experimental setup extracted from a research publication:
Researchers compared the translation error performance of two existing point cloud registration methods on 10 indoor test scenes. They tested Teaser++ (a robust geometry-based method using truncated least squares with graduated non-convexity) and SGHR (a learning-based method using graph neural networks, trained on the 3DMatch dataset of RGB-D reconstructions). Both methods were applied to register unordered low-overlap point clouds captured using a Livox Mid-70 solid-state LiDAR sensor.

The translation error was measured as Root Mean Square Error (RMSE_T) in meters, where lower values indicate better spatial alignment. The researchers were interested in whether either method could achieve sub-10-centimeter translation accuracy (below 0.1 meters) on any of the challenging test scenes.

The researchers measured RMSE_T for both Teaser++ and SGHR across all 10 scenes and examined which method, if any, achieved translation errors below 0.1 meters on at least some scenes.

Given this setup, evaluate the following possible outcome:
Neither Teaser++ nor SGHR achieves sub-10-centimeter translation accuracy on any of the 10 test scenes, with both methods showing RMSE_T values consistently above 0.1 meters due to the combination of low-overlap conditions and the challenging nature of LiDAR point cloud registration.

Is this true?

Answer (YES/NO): NO